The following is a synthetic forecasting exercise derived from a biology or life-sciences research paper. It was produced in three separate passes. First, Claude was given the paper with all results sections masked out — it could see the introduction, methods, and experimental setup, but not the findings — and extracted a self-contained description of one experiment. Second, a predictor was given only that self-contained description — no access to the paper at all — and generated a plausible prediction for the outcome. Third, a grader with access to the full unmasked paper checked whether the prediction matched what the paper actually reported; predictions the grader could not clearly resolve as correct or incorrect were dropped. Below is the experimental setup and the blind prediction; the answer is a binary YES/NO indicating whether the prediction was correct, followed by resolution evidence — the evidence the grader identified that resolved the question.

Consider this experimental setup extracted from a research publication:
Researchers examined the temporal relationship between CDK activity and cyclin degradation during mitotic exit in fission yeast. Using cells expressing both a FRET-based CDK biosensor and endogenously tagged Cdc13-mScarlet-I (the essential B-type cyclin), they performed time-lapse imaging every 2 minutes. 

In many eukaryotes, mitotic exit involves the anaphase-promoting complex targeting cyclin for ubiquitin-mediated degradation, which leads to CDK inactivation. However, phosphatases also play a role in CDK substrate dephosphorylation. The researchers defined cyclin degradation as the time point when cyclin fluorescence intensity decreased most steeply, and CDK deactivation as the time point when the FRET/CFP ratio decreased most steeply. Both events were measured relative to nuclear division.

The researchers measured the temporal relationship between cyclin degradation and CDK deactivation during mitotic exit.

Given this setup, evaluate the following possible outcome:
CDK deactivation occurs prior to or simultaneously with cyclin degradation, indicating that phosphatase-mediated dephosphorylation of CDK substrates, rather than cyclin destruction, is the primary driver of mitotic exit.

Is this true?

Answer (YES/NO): NO